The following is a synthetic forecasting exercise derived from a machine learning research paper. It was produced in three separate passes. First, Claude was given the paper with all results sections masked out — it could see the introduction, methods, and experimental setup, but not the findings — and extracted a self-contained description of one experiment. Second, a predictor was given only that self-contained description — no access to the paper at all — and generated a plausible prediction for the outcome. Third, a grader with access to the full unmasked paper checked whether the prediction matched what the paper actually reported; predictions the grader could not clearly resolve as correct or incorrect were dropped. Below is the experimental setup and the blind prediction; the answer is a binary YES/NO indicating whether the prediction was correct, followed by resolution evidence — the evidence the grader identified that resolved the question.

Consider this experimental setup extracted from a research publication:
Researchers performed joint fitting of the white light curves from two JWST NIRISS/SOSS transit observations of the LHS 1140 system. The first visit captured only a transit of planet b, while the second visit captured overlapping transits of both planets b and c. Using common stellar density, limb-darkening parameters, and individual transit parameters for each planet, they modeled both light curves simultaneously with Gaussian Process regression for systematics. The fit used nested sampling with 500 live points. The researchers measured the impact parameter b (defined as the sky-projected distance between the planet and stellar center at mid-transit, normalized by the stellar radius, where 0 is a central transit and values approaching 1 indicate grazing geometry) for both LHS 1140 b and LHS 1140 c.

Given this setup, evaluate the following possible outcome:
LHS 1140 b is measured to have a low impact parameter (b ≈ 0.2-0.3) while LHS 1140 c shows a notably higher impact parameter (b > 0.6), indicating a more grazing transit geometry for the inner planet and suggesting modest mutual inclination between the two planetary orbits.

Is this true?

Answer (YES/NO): NO